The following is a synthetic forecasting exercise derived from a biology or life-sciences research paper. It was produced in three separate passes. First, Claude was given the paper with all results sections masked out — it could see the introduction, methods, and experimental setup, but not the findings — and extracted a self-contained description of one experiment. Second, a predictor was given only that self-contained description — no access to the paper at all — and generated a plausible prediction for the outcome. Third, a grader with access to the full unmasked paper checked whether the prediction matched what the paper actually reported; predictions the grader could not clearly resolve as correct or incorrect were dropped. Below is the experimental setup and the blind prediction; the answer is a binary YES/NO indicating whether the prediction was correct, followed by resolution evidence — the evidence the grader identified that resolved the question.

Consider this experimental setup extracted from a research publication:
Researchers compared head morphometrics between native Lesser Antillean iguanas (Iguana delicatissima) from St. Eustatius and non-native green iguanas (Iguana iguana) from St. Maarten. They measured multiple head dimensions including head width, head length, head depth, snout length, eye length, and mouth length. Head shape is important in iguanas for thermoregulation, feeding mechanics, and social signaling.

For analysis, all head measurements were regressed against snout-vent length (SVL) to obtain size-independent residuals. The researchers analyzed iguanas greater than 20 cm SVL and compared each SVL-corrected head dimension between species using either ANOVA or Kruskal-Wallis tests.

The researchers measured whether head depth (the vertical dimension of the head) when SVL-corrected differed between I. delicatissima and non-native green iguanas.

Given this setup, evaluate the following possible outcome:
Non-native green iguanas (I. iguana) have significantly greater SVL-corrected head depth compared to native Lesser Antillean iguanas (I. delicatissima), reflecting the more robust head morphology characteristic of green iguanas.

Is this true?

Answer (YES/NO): YES